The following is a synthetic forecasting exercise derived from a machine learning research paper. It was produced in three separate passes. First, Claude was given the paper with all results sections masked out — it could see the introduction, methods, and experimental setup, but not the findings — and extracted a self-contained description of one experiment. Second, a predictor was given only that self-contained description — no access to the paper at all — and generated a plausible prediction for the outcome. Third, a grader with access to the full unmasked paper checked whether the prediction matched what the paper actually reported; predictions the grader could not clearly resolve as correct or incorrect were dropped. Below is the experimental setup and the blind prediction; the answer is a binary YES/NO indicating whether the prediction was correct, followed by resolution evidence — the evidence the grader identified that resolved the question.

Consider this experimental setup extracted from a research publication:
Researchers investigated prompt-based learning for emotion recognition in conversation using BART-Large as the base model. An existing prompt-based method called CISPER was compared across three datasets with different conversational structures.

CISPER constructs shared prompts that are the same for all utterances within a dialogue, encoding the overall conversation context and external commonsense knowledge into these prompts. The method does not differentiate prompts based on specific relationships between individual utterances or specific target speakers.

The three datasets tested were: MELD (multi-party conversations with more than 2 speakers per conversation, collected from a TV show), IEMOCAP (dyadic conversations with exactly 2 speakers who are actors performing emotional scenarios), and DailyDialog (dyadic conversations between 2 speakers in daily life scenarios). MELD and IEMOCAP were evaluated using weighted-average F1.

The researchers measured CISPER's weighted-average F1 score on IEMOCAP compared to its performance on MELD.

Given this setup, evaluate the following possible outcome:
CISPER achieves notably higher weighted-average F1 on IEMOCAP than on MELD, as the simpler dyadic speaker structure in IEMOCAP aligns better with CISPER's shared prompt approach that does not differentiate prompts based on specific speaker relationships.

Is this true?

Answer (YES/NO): NO